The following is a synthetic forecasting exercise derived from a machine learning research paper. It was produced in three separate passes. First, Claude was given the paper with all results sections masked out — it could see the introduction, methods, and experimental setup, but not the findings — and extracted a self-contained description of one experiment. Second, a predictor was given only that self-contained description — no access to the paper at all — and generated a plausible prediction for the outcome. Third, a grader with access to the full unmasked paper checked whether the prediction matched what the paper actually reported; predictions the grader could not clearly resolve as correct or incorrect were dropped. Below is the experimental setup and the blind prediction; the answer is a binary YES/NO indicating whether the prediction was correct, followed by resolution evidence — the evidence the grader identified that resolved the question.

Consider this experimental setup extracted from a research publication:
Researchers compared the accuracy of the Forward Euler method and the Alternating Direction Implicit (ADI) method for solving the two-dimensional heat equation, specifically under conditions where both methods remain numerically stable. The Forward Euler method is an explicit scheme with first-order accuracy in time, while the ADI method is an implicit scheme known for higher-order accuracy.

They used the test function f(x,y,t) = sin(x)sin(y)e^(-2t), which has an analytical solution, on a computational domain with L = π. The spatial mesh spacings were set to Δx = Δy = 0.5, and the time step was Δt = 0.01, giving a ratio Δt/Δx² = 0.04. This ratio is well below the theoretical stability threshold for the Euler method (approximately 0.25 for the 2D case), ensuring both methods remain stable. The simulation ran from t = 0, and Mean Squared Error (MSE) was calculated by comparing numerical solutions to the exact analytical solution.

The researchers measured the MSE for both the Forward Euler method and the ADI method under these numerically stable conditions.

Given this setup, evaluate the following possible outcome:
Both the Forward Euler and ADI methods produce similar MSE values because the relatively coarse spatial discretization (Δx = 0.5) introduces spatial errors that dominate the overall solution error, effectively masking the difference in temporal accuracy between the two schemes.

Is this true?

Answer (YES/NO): NO